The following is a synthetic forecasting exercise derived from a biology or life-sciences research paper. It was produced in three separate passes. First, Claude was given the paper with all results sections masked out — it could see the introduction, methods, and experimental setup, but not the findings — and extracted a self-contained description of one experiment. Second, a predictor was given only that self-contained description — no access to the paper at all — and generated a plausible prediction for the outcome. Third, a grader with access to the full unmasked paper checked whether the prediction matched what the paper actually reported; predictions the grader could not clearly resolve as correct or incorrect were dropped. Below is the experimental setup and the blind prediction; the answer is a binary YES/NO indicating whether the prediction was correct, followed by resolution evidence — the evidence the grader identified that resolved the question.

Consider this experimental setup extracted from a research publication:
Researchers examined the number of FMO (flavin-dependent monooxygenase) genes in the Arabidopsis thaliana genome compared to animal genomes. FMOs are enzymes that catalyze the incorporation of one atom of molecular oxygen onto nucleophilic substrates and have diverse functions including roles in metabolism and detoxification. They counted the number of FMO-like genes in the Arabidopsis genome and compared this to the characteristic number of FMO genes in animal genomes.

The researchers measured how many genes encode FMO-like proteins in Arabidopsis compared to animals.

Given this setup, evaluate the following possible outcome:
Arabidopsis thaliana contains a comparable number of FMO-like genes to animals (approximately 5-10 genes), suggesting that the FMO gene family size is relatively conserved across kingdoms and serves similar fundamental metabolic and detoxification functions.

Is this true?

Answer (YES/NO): NO